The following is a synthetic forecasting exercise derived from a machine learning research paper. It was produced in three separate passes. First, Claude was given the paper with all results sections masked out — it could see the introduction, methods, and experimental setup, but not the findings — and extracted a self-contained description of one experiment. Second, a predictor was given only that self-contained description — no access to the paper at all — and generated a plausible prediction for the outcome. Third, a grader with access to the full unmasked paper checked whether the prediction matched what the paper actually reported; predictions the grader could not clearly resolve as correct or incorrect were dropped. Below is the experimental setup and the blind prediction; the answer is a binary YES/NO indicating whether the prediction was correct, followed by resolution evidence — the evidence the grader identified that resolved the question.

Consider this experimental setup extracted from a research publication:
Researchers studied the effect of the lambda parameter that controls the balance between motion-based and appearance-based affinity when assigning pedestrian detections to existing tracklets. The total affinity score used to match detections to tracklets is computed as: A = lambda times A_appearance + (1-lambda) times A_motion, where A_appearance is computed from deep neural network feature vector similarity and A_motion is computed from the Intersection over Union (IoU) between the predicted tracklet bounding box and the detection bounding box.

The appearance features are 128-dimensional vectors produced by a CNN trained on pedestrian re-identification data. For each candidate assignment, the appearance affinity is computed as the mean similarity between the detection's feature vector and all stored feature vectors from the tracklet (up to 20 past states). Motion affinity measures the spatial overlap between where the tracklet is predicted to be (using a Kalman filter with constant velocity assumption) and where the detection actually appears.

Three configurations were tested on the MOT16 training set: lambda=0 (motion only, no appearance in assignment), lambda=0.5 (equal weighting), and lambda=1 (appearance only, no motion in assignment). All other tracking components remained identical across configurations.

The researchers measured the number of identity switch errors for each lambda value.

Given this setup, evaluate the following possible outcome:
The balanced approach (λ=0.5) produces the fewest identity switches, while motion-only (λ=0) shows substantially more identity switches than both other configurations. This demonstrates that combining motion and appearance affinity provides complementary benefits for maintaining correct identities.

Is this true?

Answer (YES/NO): NO